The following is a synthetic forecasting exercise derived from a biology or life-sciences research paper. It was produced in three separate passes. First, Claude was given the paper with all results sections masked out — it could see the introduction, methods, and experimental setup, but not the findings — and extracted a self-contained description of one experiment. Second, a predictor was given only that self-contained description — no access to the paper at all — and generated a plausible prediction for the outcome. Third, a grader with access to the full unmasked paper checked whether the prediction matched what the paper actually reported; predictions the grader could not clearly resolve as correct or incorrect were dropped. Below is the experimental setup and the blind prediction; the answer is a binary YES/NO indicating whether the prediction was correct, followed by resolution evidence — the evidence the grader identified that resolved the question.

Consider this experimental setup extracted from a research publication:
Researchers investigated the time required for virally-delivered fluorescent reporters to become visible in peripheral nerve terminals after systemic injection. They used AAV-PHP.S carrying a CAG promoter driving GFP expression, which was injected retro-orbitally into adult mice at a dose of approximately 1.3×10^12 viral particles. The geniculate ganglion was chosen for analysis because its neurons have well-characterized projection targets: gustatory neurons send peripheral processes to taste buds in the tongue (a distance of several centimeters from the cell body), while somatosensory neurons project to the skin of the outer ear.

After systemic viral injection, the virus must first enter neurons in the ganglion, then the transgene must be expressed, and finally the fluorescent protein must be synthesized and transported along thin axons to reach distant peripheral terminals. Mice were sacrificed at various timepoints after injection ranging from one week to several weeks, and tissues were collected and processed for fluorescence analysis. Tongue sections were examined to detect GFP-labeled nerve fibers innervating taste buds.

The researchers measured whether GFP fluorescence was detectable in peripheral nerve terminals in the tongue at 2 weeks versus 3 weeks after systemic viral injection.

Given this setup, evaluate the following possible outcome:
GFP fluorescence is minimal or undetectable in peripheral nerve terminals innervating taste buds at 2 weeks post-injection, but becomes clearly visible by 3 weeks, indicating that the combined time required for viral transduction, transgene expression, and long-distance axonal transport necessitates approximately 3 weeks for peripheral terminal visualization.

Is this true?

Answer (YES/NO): NO